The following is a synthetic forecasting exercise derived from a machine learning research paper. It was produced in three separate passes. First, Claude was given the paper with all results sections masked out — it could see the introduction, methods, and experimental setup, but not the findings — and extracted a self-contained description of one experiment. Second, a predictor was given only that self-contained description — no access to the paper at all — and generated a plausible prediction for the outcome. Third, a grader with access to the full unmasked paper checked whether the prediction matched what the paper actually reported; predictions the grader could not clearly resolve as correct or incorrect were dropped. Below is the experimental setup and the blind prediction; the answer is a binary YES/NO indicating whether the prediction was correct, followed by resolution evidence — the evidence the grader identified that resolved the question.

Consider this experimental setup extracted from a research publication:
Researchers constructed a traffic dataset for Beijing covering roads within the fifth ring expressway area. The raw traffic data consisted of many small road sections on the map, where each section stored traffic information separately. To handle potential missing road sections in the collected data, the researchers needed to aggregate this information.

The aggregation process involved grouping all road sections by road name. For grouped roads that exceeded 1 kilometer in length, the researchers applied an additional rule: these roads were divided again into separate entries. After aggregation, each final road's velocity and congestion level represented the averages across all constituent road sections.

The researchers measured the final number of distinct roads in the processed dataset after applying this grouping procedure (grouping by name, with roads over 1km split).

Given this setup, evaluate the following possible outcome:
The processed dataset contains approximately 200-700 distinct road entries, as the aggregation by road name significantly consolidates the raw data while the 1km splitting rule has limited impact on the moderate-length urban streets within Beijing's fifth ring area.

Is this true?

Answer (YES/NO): NO